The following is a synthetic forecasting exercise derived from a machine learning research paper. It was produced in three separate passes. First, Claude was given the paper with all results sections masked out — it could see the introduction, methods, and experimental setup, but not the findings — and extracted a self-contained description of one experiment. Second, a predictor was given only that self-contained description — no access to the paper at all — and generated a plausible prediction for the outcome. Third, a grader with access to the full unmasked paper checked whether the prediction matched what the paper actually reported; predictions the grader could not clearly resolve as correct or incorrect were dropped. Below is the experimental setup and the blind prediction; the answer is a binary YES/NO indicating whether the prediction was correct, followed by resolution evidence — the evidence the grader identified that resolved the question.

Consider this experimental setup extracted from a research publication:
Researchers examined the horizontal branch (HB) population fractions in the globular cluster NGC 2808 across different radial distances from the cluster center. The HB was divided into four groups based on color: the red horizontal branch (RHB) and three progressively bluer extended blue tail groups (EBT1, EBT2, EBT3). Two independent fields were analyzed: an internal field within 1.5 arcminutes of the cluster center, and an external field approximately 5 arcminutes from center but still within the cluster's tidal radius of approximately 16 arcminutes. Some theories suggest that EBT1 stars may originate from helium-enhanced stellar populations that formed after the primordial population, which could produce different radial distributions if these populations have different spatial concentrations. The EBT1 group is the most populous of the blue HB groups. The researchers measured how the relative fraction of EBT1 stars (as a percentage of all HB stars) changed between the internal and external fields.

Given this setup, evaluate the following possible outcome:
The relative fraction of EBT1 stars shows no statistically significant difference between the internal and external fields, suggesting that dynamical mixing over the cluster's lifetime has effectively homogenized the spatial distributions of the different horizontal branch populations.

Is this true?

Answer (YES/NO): NO